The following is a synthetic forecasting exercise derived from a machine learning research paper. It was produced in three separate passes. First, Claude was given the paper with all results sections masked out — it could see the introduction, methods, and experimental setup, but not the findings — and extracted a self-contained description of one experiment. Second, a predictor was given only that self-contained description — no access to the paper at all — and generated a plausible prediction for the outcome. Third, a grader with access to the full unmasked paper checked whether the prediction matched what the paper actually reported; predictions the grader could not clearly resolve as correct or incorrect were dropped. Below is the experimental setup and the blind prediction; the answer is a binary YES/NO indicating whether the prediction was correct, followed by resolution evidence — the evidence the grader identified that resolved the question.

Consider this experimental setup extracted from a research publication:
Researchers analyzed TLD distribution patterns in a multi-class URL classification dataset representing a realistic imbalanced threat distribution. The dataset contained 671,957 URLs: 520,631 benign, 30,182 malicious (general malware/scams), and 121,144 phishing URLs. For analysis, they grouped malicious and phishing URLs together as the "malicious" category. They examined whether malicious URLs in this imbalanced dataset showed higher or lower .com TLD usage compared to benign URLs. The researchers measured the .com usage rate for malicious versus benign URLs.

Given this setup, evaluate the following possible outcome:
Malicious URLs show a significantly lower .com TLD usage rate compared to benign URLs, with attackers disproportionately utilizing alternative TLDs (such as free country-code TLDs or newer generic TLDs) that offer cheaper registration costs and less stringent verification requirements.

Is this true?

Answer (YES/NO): NO